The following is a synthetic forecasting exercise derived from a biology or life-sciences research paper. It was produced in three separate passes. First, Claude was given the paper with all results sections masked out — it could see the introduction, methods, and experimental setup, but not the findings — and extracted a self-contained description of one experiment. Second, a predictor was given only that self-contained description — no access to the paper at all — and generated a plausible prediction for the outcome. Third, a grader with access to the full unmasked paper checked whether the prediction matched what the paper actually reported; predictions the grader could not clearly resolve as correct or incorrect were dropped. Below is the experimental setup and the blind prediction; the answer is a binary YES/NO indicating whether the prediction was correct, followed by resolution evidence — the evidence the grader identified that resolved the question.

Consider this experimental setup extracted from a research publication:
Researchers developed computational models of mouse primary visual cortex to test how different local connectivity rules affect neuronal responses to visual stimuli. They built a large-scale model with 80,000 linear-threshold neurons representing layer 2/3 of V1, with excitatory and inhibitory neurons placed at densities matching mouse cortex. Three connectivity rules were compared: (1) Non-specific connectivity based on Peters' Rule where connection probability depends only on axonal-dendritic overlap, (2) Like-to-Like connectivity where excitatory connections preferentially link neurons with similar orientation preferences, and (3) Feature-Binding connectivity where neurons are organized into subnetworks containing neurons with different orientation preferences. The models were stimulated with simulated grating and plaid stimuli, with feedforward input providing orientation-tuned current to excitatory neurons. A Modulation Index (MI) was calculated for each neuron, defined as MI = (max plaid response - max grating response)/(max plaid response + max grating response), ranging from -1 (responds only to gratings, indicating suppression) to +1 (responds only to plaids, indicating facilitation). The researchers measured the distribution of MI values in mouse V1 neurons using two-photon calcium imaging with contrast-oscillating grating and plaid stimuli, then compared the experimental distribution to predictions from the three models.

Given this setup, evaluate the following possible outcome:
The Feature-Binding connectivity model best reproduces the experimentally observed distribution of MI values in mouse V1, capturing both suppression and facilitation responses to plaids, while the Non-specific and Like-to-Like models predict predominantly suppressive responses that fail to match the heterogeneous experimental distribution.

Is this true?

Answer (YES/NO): YES